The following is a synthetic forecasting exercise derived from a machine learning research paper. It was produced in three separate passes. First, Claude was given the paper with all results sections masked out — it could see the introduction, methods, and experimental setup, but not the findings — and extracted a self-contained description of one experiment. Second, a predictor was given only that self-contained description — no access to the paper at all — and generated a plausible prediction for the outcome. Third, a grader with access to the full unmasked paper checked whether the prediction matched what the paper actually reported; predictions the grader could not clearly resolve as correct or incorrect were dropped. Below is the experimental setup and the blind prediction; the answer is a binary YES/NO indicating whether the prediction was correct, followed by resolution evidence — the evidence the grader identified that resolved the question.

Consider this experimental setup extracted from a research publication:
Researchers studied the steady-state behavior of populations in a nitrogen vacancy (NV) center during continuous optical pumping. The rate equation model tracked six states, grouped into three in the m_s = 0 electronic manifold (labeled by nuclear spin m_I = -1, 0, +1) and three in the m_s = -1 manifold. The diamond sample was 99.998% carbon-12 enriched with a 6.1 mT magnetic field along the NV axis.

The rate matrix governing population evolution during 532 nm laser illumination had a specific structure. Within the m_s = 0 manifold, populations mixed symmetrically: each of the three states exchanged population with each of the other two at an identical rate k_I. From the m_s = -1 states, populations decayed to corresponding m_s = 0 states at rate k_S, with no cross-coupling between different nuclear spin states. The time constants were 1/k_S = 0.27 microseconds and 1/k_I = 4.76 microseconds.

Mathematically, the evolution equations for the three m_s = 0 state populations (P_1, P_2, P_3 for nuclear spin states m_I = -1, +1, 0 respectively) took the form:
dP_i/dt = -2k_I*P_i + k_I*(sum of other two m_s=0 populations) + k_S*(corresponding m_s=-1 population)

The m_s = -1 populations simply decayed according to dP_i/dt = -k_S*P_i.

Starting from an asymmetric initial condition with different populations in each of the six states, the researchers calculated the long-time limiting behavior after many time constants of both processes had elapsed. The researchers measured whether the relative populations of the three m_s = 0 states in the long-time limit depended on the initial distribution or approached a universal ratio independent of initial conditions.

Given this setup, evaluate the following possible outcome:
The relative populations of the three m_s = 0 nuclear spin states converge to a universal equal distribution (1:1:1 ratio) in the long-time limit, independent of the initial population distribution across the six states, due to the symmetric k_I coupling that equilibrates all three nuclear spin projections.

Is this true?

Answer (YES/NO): YES